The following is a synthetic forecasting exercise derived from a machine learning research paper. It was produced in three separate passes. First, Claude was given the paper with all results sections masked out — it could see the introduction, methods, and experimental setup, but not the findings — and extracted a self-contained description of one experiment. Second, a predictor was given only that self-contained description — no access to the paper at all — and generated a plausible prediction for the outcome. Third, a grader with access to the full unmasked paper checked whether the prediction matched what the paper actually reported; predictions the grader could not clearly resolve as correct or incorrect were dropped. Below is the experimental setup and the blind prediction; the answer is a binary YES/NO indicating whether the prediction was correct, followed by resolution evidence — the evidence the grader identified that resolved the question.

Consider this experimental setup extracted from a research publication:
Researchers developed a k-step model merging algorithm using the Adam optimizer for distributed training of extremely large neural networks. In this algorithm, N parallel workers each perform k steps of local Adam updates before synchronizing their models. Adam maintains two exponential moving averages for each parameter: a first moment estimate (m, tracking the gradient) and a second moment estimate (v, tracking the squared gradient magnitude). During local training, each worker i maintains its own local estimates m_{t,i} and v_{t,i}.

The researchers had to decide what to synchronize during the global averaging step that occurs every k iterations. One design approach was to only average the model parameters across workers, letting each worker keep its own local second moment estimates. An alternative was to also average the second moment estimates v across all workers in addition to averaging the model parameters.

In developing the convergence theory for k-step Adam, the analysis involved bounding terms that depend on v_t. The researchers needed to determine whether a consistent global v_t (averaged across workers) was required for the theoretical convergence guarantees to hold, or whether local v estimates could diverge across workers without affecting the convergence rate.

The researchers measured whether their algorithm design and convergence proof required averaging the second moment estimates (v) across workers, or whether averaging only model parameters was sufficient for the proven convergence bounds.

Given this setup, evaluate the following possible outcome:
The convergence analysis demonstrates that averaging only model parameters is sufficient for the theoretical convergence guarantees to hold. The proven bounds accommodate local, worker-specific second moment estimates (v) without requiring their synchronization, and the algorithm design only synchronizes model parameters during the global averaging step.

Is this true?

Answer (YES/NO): NO